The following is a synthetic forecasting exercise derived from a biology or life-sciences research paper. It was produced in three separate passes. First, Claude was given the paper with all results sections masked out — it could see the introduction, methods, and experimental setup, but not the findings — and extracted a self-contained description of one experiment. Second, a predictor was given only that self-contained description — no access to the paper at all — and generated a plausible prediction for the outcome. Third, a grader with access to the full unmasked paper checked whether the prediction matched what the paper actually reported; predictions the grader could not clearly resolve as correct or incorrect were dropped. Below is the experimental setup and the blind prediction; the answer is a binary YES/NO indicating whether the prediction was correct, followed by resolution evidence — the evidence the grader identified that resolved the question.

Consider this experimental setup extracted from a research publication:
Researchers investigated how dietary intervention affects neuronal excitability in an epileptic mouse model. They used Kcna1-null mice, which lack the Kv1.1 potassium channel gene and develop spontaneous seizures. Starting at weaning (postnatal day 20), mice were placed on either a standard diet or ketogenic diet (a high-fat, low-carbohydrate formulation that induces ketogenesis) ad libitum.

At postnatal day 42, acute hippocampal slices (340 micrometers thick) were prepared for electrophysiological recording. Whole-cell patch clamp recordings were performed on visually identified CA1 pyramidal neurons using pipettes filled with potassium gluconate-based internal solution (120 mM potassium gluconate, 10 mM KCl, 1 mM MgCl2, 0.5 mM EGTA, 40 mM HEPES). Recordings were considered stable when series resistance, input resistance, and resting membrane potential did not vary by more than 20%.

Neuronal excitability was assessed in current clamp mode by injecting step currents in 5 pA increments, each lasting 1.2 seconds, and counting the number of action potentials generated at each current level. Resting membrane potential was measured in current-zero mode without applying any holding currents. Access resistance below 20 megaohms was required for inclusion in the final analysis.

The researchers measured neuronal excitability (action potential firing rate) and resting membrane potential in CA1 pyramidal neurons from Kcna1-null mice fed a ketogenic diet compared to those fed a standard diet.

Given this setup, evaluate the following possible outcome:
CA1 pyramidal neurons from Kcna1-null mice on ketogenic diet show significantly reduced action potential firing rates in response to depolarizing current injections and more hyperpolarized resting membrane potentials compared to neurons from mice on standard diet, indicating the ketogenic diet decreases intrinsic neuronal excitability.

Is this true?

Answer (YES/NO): NO